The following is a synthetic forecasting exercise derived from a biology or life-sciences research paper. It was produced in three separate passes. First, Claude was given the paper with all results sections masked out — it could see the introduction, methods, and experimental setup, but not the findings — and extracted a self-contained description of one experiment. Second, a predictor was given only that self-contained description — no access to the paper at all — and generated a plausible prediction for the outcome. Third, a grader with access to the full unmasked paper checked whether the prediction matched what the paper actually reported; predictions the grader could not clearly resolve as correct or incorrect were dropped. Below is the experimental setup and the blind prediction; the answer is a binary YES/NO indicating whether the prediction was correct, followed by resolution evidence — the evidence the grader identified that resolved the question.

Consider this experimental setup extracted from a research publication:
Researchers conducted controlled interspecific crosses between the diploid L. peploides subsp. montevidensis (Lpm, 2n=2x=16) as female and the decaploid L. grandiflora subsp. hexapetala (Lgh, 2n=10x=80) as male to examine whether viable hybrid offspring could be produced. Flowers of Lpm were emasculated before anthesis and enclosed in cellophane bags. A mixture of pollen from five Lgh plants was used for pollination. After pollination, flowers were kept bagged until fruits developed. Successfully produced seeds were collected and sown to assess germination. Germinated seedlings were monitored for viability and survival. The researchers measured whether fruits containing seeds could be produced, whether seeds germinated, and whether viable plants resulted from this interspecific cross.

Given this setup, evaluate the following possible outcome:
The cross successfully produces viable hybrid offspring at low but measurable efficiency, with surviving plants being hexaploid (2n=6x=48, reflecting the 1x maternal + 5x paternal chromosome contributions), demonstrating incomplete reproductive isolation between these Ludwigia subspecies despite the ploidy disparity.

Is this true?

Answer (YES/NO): NO